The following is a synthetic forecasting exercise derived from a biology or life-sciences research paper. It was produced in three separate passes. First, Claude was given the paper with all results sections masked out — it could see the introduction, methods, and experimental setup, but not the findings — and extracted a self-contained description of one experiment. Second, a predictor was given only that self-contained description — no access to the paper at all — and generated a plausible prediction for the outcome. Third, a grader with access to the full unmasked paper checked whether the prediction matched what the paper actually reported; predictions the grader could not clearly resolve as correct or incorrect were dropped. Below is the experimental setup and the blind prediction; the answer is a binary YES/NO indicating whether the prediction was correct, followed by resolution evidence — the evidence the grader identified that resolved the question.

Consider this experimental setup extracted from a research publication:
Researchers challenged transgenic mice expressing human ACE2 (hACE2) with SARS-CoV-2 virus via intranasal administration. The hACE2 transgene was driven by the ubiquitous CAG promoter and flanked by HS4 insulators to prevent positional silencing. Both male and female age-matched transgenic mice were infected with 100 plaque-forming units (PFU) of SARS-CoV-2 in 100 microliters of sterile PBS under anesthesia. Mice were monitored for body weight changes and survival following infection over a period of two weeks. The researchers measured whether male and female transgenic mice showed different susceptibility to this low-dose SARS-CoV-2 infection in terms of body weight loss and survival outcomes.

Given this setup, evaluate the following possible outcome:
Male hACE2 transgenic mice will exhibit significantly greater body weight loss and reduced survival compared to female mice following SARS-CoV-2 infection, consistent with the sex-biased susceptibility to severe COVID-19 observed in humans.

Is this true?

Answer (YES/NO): YES